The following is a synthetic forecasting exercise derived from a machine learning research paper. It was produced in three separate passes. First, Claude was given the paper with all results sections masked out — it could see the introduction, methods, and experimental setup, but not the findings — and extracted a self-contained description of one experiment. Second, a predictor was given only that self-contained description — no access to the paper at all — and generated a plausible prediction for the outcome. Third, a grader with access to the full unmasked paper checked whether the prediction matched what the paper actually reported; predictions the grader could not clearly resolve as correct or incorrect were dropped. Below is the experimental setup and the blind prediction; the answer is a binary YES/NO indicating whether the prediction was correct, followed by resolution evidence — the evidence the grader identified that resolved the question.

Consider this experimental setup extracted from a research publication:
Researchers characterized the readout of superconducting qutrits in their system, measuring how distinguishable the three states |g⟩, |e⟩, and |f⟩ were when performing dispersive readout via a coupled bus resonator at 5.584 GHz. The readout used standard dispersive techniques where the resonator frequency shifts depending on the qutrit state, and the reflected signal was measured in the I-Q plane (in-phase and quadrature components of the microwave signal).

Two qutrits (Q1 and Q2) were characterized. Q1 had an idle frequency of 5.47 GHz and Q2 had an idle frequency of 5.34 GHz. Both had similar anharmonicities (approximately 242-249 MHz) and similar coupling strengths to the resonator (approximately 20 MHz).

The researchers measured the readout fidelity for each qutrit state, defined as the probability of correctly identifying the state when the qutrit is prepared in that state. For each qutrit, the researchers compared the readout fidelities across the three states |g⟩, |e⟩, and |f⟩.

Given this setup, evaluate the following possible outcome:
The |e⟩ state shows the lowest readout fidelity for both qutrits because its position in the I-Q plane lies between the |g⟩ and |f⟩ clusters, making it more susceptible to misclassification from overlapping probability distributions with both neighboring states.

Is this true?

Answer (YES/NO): YES